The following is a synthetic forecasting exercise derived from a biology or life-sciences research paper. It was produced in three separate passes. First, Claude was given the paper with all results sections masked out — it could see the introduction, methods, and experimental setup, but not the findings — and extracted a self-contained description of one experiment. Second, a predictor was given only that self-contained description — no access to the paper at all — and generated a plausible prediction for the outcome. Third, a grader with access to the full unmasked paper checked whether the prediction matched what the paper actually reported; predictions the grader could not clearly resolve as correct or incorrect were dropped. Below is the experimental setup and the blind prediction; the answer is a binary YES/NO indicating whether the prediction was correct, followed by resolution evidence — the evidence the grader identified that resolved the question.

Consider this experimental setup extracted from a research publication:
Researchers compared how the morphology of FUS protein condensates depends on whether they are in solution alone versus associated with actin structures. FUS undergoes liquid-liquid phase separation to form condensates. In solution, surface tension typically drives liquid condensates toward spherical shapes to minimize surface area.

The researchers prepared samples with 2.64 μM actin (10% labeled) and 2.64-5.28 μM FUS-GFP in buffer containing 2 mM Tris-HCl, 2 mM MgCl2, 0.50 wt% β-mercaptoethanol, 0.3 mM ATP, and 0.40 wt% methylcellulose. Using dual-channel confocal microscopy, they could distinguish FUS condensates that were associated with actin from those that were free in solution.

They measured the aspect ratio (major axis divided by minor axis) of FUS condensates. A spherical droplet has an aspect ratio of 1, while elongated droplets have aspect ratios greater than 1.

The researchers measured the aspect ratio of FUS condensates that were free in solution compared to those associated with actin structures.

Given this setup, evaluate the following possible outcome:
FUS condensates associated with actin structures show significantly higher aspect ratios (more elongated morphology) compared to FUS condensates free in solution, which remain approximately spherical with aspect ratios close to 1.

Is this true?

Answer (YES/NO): NO